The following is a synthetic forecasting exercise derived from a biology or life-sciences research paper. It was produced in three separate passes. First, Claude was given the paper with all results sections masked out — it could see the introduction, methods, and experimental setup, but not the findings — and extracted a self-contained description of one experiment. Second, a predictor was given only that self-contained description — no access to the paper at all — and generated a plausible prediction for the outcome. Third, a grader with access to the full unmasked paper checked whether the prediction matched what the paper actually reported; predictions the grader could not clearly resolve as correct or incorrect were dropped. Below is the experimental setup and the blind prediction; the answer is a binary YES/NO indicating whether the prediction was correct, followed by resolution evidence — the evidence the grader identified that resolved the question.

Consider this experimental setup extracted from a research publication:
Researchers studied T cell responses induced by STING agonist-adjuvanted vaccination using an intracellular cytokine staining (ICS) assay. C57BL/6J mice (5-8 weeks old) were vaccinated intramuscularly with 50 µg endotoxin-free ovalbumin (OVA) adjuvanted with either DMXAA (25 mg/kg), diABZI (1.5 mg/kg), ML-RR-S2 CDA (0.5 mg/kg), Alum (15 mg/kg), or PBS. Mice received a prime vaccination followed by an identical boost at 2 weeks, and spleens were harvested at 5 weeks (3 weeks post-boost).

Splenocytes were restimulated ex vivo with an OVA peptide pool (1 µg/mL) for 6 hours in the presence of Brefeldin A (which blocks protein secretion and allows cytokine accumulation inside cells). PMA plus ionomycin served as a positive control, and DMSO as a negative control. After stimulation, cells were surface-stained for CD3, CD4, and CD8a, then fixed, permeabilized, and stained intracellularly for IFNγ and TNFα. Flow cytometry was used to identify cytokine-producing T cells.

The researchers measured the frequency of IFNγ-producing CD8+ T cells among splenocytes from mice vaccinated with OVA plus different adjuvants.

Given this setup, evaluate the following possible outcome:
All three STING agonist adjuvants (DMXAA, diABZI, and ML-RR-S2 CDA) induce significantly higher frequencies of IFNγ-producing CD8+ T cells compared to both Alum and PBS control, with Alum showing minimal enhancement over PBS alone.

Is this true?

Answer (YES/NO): NO